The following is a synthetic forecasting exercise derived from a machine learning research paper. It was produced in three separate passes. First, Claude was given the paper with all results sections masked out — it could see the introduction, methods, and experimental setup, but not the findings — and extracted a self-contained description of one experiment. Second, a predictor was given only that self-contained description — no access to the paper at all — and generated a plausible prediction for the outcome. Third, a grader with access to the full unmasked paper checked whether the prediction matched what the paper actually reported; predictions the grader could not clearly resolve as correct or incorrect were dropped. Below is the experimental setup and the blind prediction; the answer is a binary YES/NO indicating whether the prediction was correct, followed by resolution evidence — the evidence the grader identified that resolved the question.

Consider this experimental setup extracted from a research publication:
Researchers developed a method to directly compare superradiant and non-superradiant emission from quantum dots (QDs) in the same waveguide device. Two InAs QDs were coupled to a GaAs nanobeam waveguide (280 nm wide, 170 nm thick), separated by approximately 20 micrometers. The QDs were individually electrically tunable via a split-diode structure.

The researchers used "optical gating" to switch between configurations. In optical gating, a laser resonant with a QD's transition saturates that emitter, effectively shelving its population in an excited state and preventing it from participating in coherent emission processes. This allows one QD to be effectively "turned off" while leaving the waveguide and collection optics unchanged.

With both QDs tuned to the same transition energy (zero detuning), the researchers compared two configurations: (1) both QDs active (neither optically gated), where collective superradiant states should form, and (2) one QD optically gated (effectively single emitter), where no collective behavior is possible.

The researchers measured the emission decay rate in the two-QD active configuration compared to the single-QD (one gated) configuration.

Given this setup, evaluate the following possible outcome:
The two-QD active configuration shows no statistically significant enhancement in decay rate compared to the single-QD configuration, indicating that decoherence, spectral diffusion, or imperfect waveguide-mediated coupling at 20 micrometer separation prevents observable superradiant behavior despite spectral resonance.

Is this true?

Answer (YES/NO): NO